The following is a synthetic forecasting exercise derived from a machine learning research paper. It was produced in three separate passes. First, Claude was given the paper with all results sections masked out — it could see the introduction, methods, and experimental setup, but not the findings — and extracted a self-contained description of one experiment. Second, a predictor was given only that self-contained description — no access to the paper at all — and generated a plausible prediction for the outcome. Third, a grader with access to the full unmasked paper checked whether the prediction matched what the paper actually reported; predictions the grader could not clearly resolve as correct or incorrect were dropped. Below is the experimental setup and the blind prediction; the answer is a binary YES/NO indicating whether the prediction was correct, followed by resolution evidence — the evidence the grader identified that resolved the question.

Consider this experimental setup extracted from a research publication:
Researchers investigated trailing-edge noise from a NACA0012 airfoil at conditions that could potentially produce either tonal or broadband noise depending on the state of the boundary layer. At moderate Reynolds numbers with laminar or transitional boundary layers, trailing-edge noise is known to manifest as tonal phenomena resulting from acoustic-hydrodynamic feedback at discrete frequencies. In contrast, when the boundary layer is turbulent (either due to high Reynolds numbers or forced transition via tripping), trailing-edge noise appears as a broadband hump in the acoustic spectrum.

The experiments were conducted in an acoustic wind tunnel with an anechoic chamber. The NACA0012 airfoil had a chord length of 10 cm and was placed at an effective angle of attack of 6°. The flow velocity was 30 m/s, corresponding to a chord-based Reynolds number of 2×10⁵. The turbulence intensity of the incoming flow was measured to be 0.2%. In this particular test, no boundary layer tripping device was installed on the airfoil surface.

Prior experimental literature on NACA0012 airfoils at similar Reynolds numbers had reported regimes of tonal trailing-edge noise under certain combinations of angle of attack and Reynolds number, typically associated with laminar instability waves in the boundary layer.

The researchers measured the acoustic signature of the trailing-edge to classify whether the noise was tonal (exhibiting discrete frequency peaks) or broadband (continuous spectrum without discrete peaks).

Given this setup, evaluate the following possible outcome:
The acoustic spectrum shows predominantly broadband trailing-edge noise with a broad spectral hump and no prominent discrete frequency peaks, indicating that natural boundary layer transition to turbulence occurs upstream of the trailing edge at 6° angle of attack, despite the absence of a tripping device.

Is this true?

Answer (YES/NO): YES